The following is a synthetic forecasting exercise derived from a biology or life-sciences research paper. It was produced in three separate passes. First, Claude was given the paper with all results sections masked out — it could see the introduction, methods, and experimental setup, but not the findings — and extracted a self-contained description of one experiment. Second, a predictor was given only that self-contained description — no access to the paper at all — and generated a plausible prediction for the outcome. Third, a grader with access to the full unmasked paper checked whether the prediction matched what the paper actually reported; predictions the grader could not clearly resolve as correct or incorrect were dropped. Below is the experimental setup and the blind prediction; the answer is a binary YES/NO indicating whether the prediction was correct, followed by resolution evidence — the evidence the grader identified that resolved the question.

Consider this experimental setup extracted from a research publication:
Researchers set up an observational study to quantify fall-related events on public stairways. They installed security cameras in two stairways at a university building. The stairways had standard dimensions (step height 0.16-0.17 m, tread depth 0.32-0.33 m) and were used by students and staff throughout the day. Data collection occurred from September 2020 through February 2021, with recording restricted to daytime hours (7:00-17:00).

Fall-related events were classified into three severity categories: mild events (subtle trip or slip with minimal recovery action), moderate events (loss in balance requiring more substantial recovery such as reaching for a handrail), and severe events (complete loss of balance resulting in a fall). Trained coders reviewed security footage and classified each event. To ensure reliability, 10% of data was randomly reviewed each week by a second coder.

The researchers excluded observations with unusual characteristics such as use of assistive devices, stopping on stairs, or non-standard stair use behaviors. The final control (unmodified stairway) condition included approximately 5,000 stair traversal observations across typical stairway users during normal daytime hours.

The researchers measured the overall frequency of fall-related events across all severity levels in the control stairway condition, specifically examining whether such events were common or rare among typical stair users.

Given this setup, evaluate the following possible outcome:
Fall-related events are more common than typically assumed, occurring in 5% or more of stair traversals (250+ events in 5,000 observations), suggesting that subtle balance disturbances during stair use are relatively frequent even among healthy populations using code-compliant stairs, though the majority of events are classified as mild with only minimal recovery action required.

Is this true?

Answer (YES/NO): NO